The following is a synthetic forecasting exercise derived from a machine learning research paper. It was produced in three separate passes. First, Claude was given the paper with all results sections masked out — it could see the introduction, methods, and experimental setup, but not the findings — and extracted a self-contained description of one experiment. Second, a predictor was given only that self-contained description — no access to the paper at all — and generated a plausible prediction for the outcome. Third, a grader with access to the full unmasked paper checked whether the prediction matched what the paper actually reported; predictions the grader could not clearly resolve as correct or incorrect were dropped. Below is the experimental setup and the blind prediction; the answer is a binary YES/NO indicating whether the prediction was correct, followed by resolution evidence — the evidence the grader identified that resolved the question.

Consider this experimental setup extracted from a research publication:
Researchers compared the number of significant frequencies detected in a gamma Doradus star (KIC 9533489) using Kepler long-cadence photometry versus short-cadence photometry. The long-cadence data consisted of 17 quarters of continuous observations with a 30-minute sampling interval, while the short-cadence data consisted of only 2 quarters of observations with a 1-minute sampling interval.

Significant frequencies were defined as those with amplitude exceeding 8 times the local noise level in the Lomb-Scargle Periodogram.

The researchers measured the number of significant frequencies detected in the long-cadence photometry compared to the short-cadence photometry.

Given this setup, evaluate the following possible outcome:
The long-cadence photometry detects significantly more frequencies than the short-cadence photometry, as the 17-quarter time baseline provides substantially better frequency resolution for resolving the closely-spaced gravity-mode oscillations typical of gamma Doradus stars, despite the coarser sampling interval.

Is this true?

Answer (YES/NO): YES